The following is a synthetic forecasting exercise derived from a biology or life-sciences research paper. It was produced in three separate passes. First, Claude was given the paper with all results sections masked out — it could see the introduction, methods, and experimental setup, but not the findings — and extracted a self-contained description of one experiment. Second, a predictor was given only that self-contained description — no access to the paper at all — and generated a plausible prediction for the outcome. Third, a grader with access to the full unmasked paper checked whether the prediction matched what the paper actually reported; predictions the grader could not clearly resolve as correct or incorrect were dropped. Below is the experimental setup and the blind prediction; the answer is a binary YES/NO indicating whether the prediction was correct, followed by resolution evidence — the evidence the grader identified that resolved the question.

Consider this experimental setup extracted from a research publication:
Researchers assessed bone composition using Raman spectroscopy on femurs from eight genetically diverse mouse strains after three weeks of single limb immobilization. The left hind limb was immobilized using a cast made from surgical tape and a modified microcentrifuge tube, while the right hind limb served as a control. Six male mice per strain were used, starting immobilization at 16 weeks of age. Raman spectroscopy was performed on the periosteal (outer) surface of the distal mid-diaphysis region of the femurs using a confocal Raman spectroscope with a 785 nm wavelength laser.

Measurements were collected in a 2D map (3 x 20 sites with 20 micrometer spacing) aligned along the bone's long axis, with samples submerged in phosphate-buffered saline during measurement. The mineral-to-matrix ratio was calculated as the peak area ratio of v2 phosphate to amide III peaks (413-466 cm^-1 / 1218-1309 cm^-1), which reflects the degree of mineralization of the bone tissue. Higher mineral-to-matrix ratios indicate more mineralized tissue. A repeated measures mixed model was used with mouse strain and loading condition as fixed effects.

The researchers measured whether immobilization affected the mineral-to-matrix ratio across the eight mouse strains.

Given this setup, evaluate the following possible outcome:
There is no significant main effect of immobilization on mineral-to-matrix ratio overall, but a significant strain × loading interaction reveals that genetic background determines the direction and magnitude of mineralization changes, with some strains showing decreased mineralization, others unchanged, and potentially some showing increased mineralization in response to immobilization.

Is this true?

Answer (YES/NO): NO